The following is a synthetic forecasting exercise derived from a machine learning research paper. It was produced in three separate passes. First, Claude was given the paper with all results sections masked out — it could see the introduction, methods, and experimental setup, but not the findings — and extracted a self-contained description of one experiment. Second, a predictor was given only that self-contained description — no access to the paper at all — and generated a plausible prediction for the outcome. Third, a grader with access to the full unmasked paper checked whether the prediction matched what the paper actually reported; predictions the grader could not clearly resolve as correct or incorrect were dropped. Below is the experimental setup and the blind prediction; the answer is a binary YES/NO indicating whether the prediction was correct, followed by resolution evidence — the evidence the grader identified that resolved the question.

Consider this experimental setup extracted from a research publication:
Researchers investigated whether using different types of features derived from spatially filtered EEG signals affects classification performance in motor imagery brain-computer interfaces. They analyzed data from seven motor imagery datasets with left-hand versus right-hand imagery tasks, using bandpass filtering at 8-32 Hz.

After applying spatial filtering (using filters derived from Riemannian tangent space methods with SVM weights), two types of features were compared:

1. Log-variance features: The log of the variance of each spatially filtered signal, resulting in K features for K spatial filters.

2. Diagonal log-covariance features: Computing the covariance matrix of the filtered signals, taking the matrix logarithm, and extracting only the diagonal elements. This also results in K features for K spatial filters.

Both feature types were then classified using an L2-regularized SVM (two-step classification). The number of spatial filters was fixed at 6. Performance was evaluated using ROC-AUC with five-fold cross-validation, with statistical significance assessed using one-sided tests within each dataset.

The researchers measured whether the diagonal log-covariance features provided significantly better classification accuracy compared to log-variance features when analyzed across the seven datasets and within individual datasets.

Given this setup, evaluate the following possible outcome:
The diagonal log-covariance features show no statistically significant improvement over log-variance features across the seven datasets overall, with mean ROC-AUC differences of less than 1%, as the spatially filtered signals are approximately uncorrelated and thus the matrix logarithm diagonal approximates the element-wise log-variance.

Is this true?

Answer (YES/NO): NO